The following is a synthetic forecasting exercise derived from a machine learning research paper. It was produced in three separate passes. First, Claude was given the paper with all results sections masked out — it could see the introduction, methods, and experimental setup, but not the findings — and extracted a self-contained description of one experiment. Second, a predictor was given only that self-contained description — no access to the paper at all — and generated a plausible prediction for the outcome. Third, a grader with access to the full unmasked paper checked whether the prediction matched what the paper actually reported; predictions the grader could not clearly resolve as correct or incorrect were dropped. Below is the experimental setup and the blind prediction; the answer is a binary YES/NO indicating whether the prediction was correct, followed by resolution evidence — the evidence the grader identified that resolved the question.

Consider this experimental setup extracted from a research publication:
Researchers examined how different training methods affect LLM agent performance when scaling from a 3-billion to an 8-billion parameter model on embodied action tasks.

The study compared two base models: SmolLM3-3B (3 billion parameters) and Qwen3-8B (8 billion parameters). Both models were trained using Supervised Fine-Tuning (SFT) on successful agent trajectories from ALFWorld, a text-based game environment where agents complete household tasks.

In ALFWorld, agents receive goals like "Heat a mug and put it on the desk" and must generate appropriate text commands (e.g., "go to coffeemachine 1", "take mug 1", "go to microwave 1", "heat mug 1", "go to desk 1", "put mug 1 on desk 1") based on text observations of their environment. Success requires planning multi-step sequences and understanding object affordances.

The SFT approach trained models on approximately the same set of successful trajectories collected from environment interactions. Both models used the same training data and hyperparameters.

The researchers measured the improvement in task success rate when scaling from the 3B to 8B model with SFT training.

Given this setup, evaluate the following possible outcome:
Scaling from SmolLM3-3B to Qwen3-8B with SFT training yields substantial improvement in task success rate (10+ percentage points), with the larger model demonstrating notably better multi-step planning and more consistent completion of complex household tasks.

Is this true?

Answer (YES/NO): YES